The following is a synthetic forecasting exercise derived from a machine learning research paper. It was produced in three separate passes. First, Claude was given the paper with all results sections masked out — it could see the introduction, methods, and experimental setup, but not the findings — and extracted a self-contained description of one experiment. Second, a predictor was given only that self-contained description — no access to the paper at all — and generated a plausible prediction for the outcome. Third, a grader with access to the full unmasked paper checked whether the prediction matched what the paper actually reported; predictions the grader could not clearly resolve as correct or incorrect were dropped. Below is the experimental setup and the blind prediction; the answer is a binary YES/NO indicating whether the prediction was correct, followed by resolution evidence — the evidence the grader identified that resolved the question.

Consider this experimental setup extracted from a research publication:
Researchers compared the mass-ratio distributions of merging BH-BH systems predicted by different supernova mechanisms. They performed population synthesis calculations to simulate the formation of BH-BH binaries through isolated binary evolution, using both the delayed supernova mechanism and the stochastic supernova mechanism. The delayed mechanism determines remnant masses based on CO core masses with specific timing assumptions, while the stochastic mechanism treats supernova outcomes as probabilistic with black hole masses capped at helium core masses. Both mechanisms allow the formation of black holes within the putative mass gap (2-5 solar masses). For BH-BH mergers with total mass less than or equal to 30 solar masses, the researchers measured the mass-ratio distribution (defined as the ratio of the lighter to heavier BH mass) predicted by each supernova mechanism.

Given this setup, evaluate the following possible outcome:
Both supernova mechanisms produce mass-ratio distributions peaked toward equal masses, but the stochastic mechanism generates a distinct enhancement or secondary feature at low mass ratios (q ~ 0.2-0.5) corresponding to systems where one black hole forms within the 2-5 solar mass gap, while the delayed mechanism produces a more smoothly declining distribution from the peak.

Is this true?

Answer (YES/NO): NO